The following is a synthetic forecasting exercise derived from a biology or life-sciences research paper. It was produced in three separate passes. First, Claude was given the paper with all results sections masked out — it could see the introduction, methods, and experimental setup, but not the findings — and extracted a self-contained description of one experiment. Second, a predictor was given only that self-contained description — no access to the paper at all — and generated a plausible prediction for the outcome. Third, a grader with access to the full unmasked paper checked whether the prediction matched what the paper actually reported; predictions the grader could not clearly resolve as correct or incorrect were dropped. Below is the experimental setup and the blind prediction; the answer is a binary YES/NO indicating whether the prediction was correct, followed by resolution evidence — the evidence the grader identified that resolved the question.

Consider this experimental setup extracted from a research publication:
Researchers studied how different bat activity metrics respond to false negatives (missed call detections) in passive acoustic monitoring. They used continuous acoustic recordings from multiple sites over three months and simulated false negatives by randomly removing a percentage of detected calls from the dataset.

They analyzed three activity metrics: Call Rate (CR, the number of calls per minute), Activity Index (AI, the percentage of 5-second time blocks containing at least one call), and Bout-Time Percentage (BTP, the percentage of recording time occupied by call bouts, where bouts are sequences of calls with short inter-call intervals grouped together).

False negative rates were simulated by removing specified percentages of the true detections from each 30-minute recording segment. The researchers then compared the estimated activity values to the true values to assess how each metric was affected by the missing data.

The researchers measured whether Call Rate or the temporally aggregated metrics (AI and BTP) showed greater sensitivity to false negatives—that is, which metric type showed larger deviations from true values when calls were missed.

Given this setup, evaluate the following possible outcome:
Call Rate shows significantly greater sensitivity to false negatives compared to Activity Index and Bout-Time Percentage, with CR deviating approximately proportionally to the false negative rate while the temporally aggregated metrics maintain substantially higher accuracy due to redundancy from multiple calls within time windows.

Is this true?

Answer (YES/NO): NO